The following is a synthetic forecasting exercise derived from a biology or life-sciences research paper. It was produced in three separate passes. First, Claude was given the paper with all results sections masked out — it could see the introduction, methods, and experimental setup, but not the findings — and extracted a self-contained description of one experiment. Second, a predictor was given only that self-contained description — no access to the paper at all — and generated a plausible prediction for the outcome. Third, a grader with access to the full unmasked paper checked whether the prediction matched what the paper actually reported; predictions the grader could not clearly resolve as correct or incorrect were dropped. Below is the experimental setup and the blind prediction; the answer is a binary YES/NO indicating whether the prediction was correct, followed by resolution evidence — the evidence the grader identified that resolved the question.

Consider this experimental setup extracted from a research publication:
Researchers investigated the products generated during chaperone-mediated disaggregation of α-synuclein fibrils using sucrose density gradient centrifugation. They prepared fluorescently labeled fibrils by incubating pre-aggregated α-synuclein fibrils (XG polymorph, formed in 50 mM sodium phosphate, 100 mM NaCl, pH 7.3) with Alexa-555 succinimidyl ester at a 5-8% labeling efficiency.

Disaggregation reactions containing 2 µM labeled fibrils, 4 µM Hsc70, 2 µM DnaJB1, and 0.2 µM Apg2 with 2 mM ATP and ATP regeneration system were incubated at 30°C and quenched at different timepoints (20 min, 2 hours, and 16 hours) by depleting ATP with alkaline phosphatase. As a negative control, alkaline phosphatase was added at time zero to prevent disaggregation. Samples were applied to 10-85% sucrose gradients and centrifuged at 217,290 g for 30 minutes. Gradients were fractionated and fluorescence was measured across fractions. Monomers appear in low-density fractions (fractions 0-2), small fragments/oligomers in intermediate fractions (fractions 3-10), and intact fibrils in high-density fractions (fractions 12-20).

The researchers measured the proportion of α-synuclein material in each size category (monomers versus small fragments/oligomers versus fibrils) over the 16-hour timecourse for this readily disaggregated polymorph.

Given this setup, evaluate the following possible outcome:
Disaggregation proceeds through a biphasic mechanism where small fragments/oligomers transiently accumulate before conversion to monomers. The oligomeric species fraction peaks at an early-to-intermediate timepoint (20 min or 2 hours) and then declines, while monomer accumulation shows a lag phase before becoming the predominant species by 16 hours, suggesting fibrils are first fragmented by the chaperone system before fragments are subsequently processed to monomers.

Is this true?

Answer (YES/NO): NO